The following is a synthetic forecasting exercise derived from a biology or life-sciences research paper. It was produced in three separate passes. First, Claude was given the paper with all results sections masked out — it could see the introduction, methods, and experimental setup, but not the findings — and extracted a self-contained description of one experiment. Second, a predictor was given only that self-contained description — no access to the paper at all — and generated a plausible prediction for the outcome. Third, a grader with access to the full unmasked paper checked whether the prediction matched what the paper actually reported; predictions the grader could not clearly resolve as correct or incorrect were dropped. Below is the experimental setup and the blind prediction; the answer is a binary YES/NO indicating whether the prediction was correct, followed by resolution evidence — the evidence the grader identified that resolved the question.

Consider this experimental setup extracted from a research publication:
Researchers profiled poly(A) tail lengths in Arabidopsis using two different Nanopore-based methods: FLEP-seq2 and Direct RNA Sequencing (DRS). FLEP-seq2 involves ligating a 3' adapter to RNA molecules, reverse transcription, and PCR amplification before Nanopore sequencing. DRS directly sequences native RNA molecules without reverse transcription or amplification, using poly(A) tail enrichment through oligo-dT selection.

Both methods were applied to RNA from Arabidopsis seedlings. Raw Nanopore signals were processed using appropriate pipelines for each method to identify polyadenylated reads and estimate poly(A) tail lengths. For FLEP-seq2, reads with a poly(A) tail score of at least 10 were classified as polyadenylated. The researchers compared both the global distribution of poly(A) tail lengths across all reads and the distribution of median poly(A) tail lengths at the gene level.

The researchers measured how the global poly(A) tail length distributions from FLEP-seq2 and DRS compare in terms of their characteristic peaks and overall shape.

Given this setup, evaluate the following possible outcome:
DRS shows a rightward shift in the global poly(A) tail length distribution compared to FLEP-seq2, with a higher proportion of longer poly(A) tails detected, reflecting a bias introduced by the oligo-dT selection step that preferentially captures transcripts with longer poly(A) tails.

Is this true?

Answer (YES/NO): YES